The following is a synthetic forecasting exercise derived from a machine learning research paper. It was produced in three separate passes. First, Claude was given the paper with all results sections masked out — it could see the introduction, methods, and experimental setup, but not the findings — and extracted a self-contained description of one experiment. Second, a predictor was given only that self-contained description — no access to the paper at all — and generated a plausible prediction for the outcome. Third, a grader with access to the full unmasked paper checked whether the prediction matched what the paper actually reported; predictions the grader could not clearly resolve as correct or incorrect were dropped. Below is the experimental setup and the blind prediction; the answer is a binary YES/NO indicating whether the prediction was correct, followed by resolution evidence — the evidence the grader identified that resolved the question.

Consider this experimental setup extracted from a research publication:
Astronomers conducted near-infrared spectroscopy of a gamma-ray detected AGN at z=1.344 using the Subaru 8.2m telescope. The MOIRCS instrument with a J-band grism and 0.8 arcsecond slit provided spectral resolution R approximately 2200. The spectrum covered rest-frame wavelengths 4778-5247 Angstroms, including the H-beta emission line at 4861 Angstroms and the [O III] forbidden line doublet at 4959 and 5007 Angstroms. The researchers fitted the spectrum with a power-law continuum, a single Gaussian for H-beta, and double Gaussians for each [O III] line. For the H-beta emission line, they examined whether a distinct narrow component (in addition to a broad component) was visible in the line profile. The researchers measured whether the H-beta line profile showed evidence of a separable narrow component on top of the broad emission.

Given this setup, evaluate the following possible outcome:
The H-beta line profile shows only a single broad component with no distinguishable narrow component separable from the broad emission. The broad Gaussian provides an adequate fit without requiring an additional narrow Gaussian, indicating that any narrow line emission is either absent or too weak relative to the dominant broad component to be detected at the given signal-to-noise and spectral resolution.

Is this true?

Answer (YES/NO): YES